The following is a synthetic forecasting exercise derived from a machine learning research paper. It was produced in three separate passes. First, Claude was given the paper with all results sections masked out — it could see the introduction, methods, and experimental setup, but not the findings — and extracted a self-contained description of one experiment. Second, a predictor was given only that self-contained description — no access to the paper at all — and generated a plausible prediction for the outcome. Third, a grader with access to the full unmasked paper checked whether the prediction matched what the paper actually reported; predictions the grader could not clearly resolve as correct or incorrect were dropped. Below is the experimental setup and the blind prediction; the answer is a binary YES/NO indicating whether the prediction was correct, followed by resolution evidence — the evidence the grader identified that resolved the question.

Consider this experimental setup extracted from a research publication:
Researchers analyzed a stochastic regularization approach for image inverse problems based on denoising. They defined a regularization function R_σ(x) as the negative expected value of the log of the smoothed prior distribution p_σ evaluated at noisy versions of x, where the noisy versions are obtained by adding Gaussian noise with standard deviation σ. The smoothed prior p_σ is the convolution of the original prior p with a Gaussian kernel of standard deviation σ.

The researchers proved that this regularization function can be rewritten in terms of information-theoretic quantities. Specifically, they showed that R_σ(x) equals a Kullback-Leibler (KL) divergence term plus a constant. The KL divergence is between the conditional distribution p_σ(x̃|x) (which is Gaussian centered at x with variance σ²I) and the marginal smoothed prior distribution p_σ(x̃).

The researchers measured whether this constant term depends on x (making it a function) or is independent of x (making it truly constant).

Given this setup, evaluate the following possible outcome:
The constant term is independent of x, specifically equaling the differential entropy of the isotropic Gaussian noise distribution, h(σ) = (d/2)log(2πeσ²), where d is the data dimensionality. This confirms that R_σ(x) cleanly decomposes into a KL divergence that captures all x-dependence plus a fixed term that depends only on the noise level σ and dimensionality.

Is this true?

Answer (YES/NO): YES